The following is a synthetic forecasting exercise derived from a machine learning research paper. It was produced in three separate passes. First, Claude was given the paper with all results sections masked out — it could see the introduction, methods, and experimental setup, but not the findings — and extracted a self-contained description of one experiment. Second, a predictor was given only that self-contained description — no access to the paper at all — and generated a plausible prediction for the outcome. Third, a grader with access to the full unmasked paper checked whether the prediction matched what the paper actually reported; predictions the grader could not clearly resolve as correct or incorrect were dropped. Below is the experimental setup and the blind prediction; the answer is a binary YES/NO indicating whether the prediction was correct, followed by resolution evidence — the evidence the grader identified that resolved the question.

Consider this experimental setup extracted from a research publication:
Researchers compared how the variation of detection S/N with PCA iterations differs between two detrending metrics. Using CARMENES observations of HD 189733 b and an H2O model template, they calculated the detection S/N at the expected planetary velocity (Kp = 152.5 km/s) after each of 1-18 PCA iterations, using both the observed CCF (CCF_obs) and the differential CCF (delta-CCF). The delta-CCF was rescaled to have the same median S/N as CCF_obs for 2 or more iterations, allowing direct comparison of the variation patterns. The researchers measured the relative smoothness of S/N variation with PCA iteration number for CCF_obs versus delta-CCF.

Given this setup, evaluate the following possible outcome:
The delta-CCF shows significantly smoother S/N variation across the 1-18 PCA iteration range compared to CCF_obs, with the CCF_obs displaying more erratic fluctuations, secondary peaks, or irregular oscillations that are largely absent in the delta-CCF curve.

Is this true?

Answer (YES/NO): YES